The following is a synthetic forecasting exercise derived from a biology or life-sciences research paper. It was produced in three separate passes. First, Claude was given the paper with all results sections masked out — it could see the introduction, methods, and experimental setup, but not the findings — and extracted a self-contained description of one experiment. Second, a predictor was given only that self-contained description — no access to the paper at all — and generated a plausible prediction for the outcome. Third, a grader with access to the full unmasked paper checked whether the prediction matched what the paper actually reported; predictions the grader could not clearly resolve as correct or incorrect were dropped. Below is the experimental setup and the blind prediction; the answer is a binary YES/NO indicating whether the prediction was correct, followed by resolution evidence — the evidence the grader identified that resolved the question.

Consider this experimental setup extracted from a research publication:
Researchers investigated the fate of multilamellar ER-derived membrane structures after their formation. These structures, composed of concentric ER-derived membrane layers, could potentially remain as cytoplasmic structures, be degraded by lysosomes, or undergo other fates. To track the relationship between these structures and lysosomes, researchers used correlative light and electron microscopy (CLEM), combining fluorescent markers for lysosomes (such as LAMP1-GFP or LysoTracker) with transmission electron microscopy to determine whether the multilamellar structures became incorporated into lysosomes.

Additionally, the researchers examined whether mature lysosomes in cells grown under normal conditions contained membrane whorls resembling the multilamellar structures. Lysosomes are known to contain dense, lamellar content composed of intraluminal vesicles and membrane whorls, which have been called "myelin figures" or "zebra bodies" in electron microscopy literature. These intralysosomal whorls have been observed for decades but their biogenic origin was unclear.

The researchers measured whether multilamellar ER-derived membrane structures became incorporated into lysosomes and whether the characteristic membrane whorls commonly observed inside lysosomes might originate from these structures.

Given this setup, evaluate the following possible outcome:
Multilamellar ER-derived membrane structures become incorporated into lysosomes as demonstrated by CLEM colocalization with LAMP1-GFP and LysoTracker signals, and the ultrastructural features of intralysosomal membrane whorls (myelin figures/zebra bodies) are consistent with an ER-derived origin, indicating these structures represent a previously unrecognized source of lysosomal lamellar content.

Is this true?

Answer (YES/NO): YES